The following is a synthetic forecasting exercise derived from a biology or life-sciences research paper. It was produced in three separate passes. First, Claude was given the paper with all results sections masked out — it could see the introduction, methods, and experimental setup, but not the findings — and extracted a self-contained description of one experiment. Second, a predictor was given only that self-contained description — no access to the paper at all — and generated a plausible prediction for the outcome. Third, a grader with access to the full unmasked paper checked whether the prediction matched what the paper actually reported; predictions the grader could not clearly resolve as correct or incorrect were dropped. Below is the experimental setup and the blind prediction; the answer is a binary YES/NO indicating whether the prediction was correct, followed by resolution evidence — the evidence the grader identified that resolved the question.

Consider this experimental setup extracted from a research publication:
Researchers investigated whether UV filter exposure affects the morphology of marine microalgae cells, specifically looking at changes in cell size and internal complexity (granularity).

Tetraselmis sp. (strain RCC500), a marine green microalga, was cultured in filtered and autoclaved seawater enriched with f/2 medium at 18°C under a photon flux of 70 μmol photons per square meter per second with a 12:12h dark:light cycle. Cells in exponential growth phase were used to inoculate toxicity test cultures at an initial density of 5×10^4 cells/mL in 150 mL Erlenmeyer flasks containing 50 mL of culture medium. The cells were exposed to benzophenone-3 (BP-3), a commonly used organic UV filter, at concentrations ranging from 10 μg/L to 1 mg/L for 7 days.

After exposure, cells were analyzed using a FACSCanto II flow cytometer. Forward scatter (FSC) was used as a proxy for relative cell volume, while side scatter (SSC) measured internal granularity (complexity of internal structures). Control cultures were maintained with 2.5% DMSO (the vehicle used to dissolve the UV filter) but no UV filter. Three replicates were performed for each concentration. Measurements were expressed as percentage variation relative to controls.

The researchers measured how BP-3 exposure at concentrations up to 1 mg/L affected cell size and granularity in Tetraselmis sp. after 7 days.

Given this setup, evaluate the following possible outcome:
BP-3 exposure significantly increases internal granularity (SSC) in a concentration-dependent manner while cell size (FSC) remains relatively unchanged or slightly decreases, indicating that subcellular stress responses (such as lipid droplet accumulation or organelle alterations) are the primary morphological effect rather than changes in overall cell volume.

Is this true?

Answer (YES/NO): NO